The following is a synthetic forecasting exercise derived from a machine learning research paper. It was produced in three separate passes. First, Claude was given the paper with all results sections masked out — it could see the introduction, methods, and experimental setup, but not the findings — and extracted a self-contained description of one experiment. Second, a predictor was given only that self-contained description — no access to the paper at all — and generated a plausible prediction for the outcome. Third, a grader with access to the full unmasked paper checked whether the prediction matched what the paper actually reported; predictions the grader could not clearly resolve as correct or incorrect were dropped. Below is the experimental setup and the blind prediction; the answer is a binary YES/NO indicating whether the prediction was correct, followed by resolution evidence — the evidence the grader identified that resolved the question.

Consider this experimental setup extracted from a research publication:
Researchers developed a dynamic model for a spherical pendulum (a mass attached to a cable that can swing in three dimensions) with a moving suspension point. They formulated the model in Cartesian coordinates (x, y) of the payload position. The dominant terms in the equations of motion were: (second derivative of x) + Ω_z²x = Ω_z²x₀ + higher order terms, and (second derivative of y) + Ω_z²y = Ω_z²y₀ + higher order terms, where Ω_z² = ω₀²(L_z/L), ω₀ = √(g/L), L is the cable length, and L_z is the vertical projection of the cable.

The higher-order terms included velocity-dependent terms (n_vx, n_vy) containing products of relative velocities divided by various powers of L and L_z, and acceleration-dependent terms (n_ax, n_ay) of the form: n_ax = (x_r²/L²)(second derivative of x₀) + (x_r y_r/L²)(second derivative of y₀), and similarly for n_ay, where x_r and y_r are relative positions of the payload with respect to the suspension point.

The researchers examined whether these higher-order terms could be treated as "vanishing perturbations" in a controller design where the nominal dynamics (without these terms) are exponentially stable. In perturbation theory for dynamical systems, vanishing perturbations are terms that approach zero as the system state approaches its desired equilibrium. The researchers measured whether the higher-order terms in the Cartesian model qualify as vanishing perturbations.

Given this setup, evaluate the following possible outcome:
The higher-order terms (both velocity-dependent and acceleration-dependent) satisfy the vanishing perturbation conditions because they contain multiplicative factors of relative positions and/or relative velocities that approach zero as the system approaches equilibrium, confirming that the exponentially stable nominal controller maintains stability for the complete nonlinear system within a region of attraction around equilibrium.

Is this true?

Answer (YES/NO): YES